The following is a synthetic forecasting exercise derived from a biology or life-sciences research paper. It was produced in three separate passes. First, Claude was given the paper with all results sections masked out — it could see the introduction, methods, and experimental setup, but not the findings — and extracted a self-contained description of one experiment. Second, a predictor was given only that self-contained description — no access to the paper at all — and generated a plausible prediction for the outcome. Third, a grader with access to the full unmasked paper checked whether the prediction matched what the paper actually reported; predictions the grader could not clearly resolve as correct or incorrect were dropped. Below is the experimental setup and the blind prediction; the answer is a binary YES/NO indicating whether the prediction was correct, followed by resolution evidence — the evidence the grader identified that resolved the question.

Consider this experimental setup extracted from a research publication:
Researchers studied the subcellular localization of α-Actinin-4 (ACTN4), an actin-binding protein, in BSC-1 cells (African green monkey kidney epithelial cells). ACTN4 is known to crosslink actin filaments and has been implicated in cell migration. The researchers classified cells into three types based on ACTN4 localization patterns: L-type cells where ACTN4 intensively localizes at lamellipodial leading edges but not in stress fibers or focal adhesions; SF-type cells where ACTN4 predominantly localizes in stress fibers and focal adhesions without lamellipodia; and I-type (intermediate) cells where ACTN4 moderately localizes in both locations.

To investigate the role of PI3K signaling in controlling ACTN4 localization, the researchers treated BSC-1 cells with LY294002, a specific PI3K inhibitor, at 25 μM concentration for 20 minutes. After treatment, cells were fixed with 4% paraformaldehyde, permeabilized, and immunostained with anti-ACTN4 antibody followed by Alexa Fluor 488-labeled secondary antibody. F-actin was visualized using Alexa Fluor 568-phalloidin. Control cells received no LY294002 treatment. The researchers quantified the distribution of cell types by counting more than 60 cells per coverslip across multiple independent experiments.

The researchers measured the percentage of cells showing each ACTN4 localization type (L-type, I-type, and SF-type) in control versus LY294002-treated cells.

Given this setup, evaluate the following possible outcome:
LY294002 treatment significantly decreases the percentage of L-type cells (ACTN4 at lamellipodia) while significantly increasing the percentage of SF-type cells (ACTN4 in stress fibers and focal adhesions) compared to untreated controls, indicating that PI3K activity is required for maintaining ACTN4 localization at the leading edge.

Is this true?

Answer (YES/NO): NO